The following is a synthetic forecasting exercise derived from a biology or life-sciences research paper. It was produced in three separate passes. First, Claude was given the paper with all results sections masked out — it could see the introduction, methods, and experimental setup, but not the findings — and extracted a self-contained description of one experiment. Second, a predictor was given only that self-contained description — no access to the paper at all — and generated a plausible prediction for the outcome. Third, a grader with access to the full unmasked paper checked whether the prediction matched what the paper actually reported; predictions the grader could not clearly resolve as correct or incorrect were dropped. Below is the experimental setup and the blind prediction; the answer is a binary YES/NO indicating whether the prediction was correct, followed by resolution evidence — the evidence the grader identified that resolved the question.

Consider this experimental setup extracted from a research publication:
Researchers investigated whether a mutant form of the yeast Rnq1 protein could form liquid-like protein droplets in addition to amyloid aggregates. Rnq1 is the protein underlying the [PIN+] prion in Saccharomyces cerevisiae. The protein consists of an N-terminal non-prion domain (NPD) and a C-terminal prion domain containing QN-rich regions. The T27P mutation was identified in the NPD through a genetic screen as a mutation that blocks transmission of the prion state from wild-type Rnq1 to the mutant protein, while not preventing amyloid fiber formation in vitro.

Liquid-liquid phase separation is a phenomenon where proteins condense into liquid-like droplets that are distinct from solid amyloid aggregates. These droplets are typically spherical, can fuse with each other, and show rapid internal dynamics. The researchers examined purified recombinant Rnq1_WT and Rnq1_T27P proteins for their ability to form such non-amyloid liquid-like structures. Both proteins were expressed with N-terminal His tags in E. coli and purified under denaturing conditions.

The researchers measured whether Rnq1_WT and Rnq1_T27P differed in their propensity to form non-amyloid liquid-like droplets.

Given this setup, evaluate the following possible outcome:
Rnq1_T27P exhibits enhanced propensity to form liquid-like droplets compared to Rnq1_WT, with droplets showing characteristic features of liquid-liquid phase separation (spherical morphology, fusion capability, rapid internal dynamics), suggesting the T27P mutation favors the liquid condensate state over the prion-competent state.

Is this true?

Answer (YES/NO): NO